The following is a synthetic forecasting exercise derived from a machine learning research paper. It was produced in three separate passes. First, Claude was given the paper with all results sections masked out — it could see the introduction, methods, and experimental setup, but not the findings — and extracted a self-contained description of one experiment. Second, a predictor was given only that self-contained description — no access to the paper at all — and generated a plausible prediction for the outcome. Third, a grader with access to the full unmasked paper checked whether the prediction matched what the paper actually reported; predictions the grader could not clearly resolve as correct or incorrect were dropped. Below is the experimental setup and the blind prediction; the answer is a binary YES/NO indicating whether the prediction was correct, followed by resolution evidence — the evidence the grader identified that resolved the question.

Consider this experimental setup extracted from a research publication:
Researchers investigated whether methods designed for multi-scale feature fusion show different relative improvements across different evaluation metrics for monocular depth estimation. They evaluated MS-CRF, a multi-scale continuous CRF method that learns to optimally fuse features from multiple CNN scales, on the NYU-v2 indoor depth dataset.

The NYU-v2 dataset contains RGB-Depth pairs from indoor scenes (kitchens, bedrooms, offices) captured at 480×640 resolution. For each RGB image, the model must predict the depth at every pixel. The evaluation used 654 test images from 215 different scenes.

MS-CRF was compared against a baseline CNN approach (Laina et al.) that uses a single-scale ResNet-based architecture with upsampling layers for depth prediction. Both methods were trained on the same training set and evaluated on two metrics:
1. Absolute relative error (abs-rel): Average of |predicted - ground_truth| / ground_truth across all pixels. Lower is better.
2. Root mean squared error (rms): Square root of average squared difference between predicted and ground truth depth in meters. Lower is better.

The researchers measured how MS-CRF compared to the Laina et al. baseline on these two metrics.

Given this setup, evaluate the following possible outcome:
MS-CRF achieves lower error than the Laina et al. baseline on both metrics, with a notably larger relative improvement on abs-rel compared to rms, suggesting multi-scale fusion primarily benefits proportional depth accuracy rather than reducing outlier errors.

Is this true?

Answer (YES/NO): NO